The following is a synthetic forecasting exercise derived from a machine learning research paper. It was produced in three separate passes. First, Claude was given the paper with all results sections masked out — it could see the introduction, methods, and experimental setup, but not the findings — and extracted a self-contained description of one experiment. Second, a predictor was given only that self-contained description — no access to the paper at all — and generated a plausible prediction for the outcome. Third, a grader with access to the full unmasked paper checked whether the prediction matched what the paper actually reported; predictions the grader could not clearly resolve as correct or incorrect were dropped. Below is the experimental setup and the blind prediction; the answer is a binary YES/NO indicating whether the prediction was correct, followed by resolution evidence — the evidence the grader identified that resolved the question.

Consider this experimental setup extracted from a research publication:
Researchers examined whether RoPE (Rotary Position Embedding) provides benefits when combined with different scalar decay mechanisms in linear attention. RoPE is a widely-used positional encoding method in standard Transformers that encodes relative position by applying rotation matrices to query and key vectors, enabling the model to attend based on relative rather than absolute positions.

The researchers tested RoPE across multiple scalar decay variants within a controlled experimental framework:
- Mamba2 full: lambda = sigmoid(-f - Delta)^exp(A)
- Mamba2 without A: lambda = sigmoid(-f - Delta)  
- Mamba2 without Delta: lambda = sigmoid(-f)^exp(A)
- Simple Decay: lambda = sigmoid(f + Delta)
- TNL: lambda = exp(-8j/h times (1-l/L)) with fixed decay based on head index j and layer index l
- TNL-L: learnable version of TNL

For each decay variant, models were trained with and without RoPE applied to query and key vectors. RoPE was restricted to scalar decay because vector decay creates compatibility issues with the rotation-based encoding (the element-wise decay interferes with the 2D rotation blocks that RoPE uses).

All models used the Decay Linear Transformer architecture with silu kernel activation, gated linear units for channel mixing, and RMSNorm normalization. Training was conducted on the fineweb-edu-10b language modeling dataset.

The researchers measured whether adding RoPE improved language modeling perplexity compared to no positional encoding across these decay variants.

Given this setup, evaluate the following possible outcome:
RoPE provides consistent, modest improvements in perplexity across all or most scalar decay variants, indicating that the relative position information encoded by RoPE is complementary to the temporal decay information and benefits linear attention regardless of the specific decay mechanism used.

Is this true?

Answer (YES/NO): NO